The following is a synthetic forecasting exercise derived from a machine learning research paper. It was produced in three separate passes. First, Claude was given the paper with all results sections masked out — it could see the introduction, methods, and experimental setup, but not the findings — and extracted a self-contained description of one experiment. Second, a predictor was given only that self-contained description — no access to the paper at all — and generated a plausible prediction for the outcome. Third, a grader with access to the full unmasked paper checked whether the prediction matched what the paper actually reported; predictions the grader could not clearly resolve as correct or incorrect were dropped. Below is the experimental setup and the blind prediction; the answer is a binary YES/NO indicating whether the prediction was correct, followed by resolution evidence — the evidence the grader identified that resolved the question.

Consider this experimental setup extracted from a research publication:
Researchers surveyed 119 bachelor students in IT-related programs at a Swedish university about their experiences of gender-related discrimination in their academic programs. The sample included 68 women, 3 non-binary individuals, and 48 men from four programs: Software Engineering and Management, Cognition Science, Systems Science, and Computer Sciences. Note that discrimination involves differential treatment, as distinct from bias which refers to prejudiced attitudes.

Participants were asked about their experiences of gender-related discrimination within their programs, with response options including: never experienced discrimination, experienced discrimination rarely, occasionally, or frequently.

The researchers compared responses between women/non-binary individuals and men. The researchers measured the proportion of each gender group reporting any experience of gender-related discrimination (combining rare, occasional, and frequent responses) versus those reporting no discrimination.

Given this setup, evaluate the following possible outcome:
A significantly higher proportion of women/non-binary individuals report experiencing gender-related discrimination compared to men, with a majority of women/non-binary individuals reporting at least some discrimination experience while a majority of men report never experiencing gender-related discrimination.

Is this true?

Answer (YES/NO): NO